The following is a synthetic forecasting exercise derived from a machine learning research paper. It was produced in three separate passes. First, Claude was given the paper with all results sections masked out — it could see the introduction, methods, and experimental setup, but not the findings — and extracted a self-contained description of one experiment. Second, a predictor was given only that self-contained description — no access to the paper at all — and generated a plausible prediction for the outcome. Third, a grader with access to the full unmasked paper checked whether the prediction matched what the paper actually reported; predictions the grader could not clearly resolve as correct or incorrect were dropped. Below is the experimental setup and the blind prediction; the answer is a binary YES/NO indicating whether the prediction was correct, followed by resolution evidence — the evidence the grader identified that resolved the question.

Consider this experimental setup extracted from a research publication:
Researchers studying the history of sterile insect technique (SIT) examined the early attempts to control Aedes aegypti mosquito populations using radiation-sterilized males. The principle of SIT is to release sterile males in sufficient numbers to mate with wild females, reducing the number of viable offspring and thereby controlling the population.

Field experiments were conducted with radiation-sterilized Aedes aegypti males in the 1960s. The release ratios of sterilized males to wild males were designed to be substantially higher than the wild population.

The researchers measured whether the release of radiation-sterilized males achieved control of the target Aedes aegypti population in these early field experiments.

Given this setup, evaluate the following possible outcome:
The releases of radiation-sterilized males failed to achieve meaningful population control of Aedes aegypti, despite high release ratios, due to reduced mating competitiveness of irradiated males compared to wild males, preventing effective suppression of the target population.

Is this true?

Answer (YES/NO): NO